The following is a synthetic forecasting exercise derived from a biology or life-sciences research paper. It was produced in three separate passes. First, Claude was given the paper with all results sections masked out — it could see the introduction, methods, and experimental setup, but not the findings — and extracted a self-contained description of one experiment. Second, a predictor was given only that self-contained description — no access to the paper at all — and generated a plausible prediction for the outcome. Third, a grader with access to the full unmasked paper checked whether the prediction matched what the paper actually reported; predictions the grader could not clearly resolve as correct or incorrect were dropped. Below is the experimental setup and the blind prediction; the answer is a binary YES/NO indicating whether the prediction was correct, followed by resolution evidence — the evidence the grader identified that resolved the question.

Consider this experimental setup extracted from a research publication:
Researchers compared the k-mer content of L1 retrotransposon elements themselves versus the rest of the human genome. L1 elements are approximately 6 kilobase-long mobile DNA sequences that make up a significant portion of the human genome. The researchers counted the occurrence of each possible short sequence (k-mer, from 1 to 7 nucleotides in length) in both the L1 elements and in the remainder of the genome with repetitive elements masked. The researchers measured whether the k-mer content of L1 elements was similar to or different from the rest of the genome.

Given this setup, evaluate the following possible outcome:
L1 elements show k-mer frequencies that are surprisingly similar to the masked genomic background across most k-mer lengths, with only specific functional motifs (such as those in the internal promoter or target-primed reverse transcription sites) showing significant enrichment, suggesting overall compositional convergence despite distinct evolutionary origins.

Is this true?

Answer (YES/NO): NO